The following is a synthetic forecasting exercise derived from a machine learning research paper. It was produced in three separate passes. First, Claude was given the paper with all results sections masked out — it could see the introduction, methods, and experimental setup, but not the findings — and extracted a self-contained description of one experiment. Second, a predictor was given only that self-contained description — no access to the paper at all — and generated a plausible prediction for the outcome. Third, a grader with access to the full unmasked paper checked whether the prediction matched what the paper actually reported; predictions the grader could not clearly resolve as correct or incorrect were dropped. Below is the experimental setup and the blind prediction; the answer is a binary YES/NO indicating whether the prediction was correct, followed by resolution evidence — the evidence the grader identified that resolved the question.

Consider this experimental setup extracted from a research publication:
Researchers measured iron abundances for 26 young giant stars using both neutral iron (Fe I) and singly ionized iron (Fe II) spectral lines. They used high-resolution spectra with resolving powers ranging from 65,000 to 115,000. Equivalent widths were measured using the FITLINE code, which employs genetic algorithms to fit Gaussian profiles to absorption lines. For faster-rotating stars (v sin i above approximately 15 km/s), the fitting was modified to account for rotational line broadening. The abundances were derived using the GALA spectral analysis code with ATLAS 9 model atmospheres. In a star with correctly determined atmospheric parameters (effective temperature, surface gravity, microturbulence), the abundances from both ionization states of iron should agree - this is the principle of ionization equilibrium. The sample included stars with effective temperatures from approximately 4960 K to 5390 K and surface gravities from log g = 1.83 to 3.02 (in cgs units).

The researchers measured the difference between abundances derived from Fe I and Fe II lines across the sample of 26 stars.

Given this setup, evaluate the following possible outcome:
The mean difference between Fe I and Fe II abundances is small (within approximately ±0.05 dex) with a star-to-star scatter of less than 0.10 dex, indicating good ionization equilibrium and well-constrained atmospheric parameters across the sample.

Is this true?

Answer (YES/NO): NO